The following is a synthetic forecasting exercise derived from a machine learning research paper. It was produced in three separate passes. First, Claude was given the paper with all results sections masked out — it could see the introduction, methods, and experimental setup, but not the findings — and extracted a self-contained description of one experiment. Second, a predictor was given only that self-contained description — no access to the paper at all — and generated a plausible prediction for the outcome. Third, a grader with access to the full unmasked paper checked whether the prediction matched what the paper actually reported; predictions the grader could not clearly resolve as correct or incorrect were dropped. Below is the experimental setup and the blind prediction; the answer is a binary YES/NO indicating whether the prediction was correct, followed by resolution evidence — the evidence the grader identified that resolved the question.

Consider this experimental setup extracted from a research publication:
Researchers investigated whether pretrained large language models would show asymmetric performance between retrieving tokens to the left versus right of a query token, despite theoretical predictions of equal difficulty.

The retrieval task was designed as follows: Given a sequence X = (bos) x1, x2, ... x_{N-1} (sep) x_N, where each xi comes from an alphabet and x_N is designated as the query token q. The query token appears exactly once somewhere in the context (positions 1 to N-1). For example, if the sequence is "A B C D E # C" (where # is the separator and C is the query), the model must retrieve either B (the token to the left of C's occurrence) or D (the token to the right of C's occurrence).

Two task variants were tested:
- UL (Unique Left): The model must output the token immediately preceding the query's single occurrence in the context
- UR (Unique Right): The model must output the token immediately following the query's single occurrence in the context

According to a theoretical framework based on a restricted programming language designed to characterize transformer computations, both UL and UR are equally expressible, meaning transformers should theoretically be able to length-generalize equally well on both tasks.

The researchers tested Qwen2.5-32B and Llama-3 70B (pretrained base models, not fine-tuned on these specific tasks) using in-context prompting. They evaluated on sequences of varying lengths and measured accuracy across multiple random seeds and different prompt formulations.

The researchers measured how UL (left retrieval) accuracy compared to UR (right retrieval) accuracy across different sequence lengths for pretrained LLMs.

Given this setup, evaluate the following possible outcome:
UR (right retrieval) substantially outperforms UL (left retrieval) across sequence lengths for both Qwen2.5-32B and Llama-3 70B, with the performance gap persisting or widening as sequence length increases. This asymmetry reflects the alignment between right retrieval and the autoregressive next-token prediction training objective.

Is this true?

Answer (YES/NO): YES